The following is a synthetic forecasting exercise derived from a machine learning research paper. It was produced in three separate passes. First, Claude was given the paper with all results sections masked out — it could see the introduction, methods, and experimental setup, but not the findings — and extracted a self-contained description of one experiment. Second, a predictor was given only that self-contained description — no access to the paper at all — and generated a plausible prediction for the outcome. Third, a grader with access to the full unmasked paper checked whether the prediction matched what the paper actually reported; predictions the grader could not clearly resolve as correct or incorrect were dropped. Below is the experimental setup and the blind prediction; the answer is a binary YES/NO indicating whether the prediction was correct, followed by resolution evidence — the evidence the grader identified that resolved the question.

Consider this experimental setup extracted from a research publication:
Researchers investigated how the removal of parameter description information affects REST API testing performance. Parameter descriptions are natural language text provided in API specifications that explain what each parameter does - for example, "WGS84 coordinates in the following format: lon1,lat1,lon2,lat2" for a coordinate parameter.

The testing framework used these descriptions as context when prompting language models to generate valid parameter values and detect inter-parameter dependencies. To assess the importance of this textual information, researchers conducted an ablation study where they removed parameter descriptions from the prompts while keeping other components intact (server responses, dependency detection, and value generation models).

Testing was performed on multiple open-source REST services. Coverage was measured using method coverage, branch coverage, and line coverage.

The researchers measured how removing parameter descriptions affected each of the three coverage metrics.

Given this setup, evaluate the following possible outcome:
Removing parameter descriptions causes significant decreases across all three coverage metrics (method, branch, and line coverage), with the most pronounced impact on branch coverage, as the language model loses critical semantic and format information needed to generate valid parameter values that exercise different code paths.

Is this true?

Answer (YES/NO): NO